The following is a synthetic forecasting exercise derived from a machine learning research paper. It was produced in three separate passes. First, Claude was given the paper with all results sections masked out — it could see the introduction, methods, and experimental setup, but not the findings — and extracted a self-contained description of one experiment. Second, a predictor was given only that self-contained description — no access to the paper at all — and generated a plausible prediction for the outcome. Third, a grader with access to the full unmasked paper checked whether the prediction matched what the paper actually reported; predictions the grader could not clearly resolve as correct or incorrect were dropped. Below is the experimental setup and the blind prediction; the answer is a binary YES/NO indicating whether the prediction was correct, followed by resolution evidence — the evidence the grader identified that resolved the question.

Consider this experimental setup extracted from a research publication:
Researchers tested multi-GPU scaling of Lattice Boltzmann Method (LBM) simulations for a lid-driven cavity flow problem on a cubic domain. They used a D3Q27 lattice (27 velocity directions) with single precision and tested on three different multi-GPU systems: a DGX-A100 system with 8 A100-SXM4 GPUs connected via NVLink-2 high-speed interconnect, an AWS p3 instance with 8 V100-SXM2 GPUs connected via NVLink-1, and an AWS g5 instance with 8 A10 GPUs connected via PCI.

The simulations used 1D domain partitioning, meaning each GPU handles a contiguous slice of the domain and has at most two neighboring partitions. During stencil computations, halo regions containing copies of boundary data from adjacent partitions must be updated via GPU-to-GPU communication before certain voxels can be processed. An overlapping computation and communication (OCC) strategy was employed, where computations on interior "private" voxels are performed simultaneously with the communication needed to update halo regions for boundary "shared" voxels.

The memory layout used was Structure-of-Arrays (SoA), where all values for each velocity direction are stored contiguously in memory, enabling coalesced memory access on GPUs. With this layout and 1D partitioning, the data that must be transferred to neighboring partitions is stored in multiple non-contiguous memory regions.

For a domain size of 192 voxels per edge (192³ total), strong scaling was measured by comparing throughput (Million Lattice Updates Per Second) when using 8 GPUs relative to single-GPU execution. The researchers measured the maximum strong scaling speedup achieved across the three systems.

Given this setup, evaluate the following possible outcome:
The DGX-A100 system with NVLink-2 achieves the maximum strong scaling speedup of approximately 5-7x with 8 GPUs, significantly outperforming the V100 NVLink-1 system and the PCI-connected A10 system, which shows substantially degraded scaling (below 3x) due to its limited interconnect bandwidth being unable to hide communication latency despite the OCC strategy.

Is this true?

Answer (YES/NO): NO